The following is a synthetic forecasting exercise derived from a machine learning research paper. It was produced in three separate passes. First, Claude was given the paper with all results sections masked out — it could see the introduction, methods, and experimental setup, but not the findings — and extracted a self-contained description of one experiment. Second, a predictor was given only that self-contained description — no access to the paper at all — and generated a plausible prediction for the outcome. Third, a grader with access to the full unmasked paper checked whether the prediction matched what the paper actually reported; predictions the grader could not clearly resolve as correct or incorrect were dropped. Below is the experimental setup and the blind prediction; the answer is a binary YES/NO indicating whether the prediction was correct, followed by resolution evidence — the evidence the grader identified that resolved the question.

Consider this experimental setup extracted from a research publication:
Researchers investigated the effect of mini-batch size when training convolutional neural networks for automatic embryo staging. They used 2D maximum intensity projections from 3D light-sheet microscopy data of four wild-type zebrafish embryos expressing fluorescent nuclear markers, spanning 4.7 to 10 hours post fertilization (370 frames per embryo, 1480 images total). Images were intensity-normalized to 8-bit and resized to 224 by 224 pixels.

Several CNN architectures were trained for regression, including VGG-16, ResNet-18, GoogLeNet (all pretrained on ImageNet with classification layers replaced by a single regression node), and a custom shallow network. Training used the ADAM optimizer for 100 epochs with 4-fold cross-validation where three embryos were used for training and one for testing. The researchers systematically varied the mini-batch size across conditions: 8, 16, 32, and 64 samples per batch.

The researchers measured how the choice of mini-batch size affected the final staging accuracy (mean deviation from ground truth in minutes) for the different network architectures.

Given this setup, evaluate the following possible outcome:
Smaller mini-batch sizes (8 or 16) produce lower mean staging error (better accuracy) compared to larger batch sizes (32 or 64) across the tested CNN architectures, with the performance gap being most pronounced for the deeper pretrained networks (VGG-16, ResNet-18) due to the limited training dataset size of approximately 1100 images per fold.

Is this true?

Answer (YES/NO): NO